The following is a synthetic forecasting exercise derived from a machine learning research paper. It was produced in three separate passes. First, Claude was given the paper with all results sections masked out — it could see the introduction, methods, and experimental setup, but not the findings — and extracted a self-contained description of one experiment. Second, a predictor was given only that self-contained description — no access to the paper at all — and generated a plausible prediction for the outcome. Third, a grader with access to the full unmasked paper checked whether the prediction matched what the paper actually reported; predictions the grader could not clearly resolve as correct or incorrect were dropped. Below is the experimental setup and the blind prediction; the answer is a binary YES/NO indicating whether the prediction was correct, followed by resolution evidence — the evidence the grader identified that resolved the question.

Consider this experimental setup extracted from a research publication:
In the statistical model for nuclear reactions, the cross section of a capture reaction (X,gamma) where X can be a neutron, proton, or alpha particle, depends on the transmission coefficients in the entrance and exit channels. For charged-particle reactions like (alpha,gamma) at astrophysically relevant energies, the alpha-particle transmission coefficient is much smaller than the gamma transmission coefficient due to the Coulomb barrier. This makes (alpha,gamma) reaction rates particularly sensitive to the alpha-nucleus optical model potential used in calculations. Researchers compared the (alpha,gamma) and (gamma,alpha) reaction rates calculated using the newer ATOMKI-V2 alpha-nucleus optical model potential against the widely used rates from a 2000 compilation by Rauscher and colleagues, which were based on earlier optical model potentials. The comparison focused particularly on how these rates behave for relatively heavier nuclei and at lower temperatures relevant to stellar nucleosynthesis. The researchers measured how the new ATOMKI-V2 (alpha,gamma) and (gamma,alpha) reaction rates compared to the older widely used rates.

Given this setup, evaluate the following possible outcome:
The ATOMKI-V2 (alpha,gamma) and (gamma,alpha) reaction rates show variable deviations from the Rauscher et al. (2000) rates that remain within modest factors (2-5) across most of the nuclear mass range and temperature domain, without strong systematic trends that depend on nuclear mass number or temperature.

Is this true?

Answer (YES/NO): NO